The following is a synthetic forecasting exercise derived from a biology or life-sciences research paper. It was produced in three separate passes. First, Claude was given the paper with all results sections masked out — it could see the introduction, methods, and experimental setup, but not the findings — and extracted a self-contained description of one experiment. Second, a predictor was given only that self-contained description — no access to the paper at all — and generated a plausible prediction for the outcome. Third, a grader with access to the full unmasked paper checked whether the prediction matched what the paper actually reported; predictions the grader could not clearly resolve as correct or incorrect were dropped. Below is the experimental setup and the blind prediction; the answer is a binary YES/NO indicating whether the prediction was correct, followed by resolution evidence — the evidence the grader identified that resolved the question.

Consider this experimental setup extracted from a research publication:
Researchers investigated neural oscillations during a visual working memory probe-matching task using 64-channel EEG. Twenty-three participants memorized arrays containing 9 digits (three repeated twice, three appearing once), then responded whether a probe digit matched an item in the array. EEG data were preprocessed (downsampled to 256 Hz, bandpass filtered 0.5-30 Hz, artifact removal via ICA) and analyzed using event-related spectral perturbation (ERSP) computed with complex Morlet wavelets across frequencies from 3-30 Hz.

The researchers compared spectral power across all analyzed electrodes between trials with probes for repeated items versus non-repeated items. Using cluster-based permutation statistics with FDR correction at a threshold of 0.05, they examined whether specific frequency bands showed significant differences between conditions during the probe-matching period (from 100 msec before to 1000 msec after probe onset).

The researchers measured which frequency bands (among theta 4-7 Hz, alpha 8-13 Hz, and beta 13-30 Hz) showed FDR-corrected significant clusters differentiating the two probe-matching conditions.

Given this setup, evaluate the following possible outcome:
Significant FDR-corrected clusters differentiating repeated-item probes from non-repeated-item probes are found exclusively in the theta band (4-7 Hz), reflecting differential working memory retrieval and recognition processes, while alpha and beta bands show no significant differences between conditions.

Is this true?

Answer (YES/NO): NO